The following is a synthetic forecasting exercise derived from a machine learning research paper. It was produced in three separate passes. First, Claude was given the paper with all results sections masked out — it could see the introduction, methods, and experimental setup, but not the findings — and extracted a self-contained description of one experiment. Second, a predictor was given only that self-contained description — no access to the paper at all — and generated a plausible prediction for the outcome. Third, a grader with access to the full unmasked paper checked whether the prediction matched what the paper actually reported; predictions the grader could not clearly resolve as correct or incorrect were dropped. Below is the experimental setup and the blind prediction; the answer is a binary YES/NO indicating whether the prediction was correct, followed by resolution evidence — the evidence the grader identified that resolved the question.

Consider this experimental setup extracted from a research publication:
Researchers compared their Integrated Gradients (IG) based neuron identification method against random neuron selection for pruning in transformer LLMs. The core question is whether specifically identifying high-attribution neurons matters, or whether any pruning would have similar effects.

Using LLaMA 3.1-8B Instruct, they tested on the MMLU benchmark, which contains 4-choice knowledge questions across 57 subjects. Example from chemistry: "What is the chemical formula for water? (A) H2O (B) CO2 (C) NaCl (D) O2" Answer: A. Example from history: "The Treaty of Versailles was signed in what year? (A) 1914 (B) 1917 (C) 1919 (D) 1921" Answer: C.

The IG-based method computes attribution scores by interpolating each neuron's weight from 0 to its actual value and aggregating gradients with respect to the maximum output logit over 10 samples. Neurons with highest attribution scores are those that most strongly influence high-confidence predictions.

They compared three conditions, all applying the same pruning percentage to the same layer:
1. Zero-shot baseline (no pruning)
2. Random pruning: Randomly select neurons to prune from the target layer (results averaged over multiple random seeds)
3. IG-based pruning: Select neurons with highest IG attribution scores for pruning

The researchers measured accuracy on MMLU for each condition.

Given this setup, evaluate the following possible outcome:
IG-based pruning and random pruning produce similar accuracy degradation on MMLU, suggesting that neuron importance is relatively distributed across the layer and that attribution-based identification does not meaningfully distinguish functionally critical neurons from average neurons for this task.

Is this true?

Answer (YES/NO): NO